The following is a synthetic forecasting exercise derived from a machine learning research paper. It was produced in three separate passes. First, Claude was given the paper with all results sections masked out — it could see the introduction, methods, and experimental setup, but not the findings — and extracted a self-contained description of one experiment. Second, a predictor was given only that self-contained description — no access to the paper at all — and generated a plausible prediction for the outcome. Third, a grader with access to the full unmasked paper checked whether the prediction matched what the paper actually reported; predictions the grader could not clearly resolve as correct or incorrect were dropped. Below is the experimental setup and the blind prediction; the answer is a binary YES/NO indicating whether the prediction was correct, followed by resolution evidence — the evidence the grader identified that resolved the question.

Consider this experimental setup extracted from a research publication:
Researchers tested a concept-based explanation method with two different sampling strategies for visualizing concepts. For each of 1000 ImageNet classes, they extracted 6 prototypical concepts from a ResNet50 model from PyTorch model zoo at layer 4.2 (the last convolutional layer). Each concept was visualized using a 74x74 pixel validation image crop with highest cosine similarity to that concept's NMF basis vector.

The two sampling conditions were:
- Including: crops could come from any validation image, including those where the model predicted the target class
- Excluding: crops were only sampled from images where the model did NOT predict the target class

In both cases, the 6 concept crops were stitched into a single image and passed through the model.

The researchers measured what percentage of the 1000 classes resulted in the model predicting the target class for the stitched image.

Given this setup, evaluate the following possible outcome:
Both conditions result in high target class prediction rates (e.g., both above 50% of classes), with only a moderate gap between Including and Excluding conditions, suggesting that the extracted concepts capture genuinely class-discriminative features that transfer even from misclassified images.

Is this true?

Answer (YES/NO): YES